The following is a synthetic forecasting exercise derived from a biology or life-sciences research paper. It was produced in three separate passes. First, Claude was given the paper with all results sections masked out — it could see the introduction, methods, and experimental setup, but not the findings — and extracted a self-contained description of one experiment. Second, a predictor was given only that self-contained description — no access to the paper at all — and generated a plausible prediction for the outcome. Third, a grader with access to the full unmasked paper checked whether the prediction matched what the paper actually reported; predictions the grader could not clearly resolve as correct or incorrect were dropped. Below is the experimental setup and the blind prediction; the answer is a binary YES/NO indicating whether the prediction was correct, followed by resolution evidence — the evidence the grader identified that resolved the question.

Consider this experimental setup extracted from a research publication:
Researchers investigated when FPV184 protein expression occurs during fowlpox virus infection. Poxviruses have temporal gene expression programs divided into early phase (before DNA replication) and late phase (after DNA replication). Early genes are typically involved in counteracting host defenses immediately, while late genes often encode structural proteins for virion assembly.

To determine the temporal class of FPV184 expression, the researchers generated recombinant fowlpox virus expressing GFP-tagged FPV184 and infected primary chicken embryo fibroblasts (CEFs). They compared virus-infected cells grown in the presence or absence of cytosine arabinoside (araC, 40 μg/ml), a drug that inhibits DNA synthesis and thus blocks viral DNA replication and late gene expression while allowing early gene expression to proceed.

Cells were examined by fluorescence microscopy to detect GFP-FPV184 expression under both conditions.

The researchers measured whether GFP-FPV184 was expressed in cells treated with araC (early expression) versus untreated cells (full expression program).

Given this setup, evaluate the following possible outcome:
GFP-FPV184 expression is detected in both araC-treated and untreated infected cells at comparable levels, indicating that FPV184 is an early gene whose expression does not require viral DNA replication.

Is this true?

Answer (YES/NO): NO